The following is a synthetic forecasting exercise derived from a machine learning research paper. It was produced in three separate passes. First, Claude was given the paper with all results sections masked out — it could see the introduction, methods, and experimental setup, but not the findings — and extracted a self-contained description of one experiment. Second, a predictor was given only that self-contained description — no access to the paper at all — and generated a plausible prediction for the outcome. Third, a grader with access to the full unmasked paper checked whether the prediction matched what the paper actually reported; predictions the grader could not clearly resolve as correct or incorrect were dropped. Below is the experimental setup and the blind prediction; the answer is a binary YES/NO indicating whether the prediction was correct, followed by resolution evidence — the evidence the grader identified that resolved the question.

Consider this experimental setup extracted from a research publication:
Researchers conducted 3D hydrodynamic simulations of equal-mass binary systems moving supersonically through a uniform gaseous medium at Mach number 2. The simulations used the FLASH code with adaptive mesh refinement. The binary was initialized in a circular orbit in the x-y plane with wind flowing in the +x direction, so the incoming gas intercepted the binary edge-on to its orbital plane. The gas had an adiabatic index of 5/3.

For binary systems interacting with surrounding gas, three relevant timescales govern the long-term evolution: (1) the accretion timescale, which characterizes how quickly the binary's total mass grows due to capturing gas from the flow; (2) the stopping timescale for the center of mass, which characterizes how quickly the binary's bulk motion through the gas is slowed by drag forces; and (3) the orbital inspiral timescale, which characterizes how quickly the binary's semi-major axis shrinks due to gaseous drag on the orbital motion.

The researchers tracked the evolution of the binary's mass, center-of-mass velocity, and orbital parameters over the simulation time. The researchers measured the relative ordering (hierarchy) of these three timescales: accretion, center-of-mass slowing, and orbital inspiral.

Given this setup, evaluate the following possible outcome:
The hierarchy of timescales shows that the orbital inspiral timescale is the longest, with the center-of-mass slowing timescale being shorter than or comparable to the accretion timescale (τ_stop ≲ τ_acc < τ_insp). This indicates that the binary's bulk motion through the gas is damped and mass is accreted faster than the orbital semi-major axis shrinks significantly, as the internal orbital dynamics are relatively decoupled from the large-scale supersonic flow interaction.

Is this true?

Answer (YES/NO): NO